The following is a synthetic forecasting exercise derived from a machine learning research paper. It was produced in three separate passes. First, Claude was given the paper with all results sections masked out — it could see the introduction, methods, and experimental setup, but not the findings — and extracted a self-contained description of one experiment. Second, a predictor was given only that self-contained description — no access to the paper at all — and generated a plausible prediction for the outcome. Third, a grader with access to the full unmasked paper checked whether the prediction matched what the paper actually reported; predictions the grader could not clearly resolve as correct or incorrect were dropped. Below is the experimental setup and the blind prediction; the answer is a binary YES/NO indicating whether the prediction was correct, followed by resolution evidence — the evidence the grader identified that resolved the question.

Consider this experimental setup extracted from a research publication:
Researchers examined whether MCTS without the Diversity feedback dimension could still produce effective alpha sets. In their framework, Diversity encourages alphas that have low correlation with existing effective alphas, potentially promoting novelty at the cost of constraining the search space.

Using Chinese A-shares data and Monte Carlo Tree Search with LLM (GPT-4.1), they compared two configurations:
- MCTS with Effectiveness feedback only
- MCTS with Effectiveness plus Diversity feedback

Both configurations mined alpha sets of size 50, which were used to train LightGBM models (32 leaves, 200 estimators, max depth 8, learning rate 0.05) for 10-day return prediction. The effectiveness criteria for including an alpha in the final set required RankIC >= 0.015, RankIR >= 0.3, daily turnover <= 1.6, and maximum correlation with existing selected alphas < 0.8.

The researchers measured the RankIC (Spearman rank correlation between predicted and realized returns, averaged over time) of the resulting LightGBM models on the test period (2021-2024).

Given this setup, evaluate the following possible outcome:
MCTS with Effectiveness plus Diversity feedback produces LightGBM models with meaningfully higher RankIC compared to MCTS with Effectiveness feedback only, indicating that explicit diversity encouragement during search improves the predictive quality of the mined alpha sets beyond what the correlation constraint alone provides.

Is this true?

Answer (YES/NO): YES